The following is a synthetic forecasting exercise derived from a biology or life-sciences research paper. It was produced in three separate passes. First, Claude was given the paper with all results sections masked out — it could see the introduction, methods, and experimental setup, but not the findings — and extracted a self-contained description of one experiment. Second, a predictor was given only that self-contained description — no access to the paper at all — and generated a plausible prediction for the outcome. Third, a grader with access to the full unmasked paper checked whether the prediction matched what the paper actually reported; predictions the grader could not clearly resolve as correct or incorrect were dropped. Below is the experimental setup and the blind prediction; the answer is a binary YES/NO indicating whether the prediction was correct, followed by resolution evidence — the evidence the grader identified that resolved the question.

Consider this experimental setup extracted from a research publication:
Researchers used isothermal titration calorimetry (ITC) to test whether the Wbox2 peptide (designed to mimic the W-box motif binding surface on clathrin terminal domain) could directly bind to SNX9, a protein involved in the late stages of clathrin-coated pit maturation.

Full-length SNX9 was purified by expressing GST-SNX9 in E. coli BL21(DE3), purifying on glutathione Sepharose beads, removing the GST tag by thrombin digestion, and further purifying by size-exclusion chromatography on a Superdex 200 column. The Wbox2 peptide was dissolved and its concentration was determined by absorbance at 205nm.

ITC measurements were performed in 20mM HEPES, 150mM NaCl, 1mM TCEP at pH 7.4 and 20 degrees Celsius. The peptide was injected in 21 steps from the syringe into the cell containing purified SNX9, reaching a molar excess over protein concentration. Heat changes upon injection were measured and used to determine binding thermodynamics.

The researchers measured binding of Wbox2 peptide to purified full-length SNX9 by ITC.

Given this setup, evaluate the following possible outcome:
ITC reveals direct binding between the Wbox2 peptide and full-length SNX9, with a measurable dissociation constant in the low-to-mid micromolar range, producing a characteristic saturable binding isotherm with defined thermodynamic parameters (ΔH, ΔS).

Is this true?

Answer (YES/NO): YES